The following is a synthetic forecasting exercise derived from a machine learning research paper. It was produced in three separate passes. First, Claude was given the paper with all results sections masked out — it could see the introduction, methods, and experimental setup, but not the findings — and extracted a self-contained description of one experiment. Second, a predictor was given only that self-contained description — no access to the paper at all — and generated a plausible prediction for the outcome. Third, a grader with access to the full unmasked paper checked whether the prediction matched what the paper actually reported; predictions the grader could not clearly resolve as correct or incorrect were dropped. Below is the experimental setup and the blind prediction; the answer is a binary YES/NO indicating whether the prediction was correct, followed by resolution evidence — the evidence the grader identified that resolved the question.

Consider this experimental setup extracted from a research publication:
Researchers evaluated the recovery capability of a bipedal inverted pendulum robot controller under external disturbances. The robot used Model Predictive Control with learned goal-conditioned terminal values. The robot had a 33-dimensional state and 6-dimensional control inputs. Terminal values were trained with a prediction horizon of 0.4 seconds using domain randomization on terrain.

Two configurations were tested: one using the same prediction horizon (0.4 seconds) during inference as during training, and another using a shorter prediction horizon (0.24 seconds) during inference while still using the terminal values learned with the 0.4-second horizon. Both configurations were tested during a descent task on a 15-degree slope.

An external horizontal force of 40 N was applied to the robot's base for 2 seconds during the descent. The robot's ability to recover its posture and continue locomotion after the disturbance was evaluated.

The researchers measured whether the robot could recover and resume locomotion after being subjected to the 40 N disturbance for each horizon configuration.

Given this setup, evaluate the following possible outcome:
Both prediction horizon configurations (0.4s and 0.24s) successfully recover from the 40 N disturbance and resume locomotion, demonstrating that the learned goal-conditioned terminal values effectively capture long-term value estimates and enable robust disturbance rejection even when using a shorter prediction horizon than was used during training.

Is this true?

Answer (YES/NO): NO